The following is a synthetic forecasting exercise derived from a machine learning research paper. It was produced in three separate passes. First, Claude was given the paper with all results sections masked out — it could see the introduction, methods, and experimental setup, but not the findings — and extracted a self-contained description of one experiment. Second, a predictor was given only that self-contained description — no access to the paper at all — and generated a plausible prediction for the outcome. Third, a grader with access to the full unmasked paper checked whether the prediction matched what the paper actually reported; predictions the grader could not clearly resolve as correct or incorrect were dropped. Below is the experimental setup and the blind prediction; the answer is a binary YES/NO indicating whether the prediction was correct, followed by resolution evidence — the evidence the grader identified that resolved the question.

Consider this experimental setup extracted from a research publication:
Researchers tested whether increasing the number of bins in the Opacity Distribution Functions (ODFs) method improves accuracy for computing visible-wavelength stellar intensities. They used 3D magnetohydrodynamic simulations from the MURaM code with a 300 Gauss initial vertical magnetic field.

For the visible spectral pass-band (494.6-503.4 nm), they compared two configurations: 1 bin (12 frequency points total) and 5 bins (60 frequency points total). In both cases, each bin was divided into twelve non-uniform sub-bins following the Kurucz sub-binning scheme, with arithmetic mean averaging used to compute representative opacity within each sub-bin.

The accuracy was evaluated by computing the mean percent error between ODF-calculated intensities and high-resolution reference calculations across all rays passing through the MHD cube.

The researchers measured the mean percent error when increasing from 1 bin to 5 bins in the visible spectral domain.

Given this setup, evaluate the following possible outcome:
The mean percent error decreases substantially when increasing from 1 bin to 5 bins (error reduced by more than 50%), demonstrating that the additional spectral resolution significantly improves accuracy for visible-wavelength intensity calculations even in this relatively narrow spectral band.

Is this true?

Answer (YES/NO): NO